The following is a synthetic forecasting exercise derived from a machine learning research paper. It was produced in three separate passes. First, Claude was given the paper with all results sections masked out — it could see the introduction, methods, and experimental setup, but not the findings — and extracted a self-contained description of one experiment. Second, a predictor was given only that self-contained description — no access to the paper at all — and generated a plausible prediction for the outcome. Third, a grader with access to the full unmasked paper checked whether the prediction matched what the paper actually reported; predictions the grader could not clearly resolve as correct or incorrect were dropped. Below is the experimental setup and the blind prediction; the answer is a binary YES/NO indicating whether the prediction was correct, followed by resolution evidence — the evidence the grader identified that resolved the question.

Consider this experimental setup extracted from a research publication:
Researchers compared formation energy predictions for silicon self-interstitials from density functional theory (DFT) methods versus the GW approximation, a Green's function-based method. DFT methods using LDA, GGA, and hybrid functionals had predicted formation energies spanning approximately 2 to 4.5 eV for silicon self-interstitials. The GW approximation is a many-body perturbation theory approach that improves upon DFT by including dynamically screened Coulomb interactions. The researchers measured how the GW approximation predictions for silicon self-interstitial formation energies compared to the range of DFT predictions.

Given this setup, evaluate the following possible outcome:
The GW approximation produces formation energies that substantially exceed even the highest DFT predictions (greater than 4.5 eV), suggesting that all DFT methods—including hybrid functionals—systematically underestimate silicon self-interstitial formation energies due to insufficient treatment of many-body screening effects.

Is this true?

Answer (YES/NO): NO